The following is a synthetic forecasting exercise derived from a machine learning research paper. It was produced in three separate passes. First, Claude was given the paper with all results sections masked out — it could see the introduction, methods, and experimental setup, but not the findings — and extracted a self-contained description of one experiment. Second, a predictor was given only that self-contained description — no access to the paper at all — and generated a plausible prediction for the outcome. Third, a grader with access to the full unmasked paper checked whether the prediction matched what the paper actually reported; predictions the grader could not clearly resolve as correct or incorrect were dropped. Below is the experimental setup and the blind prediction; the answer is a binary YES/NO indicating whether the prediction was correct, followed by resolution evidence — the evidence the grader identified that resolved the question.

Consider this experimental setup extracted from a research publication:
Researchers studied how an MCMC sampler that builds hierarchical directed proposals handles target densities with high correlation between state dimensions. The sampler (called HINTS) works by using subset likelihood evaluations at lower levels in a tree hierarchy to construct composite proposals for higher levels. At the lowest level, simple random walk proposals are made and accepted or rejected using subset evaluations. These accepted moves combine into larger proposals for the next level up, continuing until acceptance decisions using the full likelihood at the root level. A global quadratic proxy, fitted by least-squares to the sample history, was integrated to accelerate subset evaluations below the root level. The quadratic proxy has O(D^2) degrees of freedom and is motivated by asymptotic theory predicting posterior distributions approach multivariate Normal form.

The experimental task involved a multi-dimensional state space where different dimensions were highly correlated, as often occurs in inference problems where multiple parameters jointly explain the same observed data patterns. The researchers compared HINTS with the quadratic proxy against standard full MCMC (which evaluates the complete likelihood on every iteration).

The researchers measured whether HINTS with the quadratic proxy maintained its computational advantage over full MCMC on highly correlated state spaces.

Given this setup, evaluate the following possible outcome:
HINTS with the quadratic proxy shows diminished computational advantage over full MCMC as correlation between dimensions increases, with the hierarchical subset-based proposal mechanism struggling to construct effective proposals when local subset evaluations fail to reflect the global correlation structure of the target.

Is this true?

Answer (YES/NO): NO